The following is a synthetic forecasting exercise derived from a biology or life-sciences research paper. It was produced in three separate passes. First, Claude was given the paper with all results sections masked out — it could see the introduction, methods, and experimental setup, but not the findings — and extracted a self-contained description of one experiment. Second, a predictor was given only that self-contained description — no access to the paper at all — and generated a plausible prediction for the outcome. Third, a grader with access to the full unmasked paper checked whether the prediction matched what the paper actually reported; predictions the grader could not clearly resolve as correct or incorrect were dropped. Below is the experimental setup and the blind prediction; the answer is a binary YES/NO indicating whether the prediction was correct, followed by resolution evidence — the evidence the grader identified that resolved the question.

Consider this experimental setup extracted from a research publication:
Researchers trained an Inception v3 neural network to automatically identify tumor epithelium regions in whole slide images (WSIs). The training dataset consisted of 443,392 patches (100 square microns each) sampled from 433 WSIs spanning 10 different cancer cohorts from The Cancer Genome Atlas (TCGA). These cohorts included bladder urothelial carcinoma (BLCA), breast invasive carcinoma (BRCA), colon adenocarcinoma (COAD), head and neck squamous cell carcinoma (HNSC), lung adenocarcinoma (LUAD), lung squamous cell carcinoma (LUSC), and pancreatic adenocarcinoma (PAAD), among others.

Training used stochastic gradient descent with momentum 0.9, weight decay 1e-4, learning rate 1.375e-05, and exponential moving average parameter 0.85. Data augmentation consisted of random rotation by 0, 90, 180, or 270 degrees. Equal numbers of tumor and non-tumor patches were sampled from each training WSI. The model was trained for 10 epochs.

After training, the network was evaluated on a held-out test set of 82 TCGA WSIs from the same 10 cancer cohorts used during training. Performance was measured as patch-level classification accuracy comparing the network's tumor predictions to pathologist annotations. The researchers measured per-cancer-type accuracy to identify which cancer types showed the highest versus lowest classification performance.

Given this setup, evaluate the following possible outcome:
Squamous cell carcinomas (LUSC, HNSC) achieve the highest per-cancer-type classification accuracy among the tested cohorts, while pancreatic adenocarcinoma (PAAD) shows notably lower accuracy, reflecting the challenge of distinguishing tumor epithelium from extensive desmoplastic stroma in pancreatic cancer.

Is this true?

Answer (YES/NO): NO